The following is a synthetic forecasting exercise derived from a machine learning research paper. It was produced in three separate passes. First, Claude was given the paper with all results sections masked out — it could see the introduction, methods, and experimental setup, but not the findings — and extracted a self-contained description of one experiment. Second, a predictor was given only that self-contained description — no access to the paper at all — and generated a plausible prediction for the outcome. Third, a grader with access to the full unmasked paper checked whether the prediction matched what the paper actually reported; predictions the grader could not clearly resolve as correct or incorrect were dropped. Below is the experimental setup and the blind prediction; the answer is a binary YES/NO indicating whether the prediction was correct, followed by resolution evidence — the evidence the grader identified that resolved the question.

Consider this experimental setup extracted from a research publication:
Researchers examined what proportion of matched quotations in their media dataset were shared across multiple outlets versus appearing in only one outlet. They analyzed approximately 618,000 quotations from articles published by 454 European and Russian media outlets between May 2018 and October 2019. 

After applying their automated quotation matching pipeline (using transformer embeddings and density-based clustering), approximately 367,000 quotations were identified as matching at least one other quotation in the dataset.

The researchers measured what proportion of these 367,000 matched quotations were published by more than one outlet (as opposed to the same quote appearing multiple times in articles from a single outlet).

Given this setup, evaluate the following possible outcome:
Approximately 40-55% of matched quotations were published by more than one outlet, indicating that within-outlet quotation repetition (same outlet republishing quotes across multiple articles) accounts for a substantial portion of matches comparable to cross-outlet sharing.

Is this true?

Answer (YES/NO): YES